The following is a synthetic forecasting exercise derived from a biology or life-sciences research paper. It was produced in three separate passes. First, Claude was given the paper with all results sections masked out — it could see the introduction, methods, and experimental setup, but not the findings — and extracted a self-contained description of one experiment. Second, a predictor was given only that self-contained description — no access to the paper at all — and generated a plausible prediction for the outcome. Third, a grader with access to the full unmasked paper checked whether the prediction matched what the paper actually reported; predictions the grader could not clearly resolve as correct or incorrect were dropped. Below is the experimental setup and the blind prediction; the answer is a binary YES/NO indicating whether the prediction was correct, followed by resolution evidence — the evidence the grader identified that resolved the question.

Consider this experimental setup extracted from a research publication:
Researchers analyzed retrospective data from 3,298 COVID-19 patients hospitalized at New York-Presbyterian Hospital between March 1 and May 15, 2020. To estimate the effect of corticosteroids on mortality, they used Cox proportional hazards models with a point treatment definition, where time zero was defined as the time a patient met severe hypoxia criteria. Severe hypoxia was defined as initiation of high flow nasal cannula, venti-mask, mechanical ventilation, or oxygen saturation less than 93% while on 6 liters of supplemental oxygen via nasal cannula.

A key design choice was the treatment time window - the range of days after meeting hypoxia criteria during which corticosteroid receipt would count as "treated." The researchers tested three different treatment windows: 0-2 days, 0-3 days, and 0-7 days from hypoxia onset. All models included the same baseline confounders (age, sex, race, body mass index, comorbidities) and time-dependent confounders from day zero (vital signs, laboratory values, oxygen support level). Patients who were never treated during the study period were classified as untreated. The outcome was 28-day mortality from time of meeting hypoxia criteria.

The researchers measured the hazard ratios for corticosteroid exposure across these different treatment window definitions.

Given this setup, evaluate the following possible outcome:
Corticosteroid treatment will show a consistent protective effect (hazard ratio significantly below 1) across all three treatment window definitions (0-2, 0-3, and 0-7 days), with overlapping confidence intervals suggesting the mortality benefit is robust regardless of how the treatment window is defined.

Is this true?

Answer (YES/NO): NO